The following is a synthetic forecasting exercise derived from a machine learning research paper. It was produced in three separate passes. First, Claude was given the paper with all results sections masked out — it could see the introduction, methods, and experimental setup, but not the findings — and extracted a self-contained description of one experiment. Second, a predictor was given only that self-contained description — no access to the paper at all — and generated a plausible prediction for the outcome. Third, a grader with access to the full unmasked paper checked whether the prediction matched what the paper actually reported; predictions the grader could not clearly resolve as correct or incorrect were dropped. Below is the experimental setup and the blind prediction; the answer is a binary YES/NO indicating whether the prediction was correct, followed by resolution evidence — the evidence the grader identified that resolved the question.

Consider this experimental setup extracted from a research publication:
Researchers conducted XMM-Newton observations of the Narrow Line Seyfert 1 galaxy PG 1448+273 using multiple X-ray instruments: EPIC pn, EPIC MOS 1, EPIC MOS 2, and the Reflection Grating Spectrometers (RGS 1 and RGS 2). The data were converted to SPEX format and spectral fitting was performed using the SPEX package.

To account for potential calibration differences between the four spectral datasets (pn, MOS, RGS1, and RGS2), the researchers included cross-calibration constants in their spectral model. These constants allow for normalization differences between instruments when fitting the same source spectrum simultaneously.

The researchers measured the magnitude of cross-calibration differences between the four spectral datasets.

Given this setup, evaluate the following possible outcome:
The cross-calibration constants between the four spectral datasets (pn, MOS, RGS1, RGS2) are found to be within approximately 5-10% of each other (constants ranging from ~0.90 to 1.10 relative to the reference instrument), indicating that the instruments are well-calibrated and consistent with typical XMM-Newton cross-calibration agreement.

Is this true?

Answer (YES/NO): YES